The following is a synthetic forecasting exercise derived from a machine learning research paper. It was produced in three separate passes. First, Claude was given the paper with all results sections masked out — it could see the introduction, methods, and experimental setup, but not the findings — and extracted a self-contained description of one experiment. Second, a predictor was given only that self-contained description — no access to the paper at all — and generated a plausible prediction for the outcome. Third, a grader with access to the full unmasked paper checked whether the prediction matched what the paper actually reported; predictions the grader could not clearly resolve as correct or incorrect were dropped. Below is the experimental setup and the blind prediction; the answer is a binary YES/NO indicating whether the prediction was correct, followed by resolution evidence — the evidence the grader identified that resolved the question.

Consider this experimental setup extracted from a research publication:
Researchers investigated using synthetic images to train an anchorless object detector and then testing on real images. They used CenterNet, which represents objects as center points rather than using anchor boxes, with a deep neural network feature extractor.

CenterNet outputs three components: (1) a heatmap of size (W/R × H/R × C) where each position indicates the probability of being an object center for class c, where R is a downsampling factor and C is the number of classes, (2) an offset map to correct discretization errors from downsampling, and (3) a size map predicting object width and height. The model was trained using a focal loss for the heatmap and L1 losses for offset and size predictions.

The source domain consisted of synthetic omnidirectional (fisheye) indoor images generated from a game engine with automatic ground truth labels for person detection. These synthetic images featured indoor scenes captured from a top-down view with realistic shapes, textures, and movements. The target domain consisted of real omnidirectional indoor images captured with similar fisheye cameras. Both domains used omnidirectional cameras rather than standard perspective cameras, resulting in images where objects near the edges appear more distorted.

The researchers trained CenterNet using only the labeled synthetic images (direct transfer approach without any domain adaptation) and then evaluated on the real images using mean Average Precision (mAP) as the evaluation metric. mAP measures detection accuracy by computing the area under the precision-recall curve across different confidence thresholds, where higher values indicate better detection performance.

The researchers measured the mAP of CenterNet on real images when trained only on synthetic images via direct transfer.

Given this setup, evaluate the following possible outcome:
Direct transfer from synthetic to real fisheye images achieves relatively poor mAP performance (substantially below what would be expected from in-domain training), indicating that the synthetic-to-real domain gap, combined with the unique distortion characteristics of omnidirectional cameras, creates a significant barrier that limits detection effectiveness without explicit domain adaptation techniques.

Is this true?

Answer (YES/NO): NO